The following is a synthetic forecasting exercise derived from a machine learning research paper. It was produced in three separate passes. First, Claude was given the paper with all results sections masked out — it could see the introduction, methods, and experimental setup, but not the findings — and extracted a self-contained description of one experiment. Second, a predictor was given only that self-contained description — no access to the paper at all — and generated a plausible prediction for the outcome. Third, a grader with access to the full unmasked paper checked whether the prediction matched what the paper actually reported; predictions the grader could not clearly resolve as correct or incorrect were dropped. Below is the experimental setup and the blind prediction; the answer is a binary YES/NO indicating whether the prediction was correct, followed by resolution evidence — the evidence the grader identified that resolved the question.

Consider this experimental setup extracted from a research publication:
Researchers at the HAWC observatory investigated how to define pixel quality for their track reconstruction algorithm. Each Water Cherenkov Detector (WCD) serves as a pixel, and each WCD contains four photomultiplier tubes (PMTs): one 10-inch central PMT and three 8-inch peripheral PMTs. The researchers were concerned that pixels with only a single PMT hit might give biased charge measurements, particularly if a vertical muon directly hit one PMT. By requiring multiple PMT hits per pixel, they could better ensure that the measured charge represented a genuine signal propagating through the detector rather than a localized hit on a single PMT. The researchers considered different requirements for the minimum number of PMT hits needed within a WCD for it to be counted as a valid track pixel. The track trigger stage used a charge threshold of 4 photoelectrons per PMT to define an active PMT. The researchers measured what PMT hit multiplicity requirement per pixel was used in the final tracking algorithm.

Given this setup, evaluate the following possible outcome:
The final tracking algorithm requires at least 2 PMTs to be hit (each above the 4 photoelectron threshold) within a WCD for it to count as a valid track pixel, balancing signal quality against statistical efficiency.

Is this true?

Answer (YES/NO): YES